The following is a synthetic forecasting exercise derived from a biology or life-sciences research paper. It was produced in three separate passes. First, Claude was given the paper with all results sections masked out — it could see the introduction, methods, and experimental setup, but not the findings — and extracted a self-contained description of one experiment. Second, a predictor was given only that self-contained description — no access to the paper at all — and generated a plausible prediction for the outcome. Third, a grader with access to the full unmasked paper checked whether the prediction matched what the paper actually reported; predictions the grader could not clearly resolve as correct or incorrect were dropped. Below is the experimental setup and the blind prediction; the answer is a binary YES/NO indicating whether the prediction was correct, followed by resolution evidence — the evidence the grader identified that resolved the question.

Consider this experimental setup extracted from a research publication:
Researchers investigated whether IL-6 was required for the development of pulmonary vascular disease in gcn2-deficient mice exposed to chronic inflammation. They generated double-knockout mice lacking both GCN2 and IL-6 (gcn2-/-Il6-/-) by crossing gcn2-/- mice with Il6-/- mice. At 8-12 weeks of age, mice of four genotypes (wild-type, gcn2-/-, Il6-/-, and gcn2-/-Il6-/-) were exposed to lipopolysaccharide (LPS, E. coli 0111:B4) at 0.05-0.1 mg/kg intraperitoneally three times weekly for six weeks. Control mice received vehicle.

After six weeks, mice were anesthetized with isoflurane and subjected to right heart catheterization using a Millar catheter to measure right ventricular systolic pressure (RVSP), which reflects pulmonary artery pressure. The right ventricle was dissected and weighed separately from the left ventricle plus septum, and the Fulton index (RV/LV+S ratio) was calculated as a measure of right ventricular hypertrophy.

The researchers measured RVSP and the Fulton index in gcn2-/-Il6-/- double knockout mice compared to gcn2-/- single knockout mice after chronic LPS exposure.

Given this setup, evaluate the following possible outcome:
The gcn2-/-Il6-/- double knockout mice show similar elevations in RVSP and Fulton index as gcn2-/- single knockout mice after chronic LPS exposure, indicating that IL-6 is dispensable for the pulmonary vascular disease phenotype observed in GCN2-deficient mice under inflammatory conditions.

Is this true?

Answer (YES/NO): NO